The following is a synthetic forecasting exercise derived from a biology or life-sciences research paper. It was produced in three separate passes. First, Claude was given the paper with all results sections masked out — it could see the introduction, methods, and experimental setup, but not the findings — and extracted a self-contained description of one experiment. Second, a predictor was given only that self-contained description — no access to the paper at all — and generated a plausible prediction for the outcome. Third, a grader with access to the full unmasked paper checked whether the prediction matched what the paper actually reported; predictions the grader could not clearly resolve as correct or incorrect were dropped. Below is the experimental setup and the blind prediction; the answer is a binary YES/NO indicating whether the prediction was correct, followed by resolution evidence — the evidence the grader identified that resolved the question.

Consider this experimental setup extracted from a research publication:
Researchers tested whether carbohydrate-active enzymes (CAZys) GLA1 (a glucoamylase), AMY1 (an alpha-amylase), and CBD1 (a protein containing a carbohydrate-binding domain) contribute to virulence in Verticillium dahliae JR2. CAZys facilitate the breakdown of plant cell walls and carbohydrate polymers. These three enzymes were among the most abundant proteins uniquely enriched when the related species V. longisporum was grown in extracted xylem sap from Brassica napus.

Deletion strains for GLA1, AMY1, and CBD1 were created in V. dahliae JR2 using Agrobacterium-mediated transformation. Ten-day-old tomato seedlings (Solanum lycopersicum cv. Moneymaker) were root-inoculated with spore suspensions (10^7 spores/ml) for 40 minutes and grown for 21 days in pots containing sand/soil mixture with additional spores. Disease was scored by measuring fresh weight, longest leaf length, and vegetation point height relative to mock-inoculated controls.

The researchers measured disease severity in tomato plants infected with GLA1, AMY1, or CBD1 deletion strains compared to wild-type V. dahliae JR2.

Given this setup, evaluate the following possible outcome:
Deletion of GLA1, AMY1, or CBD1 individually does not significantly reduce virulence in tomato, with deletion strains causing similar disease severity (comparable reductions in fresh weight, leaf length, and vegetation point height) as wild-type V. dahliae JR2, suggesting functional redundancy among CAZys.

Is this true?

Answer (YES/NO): YES